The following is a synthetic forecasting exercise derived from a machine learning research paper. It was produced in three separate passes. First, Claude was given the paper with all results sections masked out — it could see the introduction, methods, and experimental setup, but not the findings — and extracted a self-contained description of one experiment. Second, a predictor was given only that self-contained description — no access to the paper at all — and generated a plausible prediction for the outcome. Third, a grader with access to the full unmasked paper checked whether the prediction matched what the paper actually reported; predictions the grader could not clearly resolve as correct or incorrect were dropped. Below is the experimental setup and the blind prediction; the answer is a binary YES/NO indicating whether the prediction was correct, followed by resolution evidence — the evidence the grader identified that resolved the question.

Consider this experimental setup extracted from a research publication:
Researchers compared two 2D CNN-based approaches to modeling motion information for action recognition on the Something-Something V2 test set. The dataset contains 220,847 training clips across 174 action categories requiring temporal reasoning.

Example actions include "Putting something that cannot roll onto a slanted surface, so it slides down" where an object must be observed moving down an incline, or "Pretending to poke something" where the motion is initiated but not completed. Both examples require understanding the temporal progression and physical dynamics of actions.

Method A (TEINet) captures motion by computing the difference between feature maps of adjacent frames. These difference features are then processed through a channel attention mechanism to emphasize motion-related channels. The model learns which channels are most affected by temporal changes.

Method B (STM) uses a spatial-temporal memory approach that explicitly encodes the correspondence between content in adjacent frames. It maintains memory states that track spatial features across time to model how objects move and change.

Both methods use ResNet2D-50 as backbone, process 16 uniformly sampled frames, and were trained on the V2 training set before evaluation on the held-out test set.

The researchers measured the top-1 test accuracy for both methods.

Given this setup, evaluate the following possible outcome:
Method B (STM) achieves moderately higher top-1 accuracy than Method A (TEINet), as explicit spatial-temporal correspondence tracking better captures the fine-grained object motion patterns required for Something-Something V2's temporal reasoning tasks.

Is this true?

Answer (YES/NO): YES